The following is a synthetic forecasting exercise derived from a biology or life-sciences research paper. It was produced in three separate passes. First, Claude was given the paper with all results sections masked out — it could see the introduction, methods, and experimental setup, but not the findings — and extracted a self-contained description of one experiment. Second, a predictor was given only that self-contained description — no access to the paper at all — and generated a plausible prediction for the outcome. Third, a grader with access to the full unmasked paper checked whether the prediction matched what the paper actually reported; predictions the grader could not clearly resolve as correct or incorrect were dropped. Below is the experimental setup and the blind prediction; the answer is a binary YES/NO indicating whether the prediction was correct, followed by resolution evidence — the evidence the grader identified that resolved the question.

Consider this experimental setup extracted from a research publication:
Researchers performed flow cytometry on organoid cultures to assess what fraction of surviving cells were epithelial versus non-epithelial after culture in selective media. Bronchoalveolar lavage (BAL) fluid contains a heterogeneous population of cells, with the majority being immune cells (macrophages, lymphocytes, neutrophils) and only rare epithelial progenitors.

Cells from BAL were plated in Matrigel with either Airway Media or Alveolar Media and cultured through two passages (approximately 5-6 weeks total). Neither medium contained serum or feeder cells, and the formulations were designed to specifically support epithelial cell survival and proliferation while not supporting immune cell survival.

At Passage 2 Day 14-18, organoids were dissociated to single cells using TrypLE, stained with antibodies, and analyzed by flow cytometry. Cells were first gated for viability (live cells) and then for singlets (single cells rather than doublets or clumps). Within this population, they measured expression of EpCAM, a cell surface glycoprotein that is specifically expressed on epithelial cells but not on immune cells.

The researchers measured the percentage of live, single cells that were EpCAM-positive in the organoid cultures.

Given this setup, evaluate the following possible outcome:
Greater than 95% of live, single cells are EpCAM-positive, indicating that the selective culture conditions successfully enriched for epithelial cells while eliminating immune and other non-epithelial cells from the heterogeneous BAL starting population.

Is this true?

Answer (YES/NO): YES